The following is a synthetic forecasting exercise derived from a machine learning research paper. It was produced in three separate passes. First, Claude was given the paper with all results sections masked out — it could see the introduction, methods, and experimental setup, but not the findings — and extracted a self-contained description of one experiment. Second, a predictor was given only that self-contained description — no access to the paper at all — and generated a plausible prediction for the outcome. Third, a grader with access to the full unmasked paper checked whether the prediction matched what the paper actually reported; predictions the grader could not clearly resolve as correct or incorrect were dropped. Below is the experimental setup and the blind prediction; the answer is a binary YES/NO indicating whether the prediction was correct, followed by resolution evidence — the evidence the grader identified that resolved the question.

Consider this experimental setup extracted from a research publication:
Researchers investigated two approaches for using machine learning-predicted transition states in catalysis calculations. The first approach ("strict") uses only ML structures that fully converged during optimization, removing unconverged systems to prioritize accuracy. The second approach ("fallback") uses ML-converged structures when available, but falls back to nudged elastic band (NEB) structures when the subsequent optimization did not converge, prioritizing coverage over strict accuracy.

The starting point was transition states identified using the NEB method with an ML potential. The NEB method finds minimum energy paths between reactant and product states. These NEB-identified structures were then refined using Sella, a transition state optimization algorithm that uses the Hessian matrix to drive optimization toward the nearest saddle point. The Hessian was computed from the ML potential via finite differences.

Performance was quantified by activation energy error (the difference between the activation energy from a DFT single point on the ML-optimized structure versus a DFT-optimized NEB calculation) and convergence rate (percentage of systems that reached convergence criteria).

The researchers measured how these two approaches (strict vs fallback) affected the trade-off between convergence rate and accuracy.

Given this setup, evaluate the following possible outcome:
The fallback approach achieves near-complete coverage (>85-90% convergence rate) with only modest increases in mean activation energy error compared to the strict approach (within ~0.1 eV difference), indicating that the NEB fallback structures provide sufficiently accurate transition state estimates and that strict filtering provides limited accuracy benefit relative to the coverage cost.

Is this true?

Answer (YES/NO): YES